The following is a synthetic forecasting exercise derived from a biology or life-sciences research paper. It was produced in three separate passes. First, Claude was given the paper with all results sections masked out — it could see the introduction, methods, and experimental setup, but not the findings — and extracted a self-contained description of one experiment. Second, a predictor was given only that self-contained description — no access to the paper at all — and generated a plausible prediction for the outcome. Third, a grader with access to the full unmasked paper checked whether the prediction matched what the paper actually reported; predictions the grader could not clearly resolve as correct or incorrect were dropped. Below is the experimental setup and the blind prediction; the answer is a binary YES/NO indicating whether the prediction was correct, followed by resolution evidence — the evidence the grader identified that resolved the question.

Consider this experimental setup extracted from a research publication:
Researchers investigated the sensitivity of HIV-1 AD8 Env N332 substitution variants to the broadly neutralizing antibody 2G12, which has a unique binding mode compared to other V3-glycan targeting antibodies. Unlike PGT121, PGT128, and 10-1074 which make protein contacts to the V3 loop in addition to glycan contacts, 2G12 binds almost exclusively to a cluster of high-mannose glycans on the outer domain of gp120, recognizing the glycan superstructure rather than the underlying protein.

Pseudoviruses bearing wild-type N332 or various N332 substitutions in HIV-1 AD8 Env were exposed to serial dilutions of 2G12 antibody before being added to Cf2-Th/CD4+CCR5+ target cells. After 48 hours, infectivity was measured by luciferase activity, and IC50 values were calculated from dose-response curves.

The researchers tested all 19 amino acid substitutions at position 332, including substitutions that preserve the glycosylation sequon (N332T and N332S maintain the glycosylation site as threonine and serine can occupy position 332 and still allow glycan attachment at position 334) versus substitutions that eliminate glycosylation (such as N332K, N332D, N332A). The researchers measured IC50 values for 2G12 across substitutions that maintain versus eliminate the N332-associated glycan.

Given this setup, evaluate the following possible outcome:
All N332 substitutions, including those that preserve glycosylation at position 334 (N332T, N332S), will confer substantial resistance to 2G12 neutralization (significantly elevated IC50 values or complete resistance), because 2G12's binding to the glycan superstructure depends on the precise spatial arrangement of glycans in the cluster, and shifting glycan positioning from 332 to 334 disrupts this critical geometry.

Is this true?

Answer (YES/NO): YES